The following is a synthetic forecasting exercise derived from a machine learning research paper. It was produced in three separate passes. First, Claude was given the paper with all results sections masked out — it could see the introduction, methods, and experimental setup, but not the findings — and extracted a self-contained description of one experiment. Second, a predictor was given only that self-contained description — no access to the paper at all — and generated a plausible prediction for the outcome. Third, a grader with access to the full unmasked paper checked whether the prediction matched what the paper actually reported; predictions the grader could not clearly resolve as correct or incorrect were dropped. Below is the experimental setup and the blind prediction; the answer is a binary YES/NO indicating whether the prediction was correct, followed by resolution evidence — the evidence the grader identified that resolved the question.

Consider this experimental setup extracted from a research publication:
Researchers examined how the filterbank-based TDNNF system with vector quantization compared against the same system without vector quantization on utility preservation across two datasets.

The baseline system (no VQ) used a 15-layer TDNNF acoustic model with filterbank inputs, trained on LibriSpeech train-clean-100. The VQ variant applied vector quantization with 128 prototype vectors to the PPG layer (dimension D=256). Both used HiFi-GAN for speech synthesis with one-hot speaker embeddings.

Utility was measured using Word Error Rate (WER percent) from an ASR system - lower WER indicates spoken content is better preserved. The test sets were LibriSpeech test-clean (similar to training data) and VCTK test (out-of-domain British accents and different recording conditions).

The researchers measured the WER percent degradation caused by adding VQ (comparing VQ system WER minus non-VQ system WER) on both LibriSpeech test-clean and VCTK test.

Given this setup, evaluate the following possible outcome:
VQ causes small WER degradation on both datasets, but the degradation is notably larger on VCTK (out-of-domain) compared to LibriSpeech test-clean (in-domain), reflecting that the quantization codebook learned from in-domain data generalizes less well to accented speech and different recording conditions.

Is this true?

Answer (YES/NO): NO